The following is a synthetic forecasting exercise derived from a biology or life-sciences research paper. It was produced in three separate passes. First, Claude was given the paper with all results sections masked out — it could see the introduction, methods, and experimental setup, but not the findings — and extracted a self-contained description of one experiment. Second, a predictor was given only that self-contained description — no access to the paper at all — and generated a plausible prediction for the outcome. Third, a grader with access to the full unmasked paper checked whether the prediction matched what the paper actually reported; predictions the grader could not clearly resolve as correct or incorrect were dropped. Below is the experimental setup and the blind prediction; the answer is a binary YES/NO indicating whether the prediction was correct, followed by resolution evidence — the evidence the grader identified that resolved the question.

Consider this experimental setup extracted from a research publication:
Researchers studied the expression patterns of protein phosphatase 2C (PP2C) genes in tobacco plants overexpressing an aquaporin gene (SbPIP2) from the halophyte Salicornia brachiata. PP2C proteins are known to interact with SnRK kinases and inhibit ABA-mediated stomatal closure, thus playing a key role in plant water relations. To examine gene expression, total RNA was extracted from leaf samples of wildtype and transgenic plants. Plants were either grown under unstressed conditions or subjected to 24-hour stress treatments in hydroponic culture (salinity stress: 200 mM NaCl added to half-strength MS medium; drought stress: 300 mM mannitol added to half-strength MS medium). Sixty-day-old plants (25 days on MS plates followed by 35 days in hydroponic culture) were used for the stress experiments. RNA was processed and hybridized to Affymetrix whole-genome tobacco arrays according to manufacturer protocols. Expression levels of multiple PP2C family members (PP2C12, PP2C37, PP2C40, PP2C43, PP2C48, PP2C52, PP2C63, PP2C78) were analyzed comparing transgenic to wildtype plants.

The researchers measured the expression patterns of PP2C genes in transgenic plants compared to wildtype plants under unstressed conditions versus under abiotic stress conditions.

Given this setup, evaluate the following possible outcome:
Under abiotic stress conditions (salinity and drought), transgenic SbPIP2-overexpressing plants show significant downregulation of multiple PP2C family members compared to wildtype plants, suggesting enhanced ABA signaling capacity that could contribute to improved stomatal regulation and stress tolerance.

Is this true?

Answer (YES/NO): YES